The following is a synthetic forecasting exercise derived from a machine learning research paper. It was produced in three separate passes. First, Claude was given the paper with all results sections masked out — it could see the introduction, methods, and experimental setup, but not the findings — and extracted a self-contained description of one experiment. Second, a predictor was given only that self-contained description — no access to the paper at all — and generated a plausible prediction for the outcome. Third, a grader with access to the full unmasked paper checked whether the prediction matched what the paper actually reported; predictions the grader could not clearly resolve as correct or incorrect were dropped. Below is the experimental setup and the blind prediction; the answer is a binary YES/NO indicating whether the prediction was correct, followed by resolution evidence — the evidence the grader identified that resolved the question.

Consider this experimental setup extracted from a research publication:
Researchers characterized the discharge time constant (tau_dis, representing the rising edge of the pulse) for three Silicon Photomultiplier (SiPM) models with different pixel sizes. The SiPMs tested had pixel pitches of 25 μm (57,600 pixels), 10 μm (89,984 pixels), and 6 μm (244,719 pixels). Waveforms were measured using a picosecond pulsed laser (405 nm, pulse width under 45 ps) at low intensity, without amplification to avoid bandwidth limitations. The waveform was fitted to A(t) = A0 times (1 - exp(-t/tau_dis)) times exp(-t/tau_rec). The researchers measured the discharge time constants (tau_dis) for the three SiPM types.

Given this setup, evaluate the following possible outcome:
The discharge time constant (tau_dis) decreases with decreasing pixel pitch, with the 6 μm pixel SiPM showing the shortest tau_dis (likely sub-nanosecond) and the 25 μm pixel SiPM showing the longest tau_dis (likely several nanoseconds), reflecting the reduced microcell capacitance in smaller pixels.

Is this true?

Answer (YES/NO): NO